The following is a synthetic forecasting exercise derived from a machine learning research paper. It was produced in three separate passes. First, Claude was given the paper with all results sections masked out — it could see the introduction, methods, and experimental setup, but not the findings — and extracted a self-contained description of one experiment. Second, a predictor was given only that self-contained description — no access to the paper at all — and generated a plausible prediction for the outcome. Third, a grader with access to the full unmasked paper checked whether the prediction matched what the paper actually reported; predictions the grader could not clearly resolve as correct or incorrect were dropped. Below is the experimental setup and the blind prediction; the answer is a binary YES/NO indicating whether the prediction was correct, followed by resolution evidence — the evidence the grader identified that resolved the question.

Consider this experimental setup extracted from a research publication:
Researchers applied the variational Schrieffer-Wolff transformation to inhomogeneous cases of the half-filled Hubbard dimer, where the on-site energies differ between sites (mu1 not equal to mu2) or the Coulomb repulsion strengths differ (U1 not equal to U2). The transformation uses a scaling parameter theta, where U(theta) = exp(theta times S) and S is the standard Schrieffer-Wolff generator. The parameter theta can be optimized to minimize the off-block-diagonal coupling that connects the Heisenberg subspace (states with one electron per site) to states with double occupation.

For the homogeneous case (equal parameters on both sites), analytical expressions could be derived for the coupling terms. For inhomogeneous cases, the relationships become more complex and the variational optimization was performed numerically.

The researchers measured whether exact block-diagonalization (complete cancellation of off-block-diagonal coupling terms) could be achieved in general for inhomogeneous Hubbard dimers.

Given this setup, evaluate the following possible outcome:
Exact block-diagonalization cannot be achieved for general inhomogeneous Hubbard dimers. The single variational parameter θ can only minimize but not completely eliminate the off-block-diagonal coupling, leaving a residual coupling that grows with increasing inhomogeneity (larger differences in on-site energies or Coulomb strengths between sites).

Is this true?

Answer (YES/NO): YES